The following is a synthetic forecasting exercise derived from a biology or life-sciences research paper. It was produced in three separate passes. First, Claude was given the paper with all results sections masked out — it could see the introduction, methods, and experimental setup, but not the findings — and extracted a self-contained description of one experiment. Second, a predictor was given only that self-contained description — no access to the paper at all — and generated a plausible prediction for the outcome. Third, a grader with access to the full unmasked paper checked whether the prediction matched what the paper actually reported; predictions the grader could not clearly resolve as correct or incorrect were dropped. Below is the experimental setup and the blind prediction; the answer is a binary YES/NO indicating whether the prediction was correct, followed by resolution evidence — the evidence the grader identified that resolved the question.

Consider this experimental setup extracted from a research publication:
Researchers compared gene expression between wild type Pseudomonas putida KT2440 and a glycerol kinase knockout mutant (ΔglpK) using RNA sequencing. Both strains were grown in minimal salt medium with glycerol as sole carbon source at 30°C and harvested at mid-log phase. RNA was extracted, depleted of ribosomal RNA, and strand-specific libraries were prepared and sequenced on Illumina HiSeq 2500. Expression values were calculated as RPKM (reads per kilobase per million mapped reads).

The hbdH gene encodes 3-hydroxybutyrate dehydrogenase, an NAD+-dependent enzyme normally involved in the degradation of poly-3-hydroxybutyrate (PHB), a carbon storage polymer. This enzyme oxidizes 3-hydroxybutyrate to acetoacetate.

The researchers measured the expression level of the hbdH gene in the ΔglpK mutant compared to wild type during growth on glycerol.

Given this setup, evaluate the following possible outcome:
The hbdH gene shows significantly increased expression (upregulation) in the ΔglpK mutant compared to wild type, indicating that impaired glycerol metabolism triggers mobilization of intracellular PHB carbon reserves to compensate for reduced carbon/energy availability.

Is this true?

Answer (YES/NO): NO